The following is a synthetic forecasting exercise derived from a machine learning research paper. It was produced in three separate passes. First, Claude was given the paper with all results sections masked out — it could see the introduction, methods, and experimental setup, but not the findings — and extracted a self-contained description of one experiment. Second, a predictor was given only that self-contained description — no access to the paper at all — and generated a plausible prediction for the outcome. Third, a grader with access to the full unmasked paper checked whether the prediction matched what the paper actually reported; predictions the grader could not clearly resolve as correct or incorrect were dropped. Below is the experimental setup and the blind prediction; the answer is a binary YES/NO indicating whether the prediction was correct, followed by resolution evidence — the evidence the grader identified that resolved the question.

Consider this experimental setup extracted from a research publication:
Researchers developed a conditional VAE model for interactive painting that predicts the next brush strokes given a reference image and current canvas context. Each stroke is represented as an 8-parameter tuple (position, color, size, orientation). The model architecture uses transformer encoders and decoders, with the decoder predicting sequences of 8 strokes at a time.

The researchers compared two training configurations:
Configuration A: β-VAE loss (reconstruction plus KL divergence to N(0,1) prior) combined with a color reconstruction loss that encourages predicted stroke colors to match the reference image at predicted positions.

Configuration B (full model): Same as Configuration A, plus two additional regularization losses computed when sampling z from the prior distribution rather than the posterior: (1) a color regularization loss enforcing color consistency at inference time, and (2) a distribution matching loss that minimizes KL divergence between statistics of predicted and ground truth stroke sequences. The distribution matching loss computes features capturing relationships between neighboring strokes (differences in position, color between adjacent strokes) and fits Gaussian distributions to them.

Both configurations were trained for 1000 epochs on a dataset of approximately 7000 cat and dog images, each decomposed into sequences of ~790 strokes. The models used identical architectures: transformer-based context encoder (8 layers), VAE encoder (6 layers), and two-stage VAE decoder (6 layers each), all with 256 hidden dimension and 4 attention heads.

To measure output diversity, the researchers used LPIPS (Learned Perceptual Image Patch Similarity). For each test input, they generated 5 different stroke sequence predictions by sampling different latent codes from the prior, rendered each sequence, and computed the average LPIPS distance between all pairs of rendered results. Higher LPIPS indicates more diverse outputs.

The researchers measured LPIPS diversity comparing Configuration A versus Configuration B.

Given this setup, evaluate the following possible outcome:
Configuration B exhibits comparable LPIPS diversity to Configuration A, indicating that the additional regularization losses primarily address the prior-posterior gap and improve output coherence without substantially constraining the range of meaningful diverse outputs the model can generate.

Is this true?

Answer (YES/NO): NO